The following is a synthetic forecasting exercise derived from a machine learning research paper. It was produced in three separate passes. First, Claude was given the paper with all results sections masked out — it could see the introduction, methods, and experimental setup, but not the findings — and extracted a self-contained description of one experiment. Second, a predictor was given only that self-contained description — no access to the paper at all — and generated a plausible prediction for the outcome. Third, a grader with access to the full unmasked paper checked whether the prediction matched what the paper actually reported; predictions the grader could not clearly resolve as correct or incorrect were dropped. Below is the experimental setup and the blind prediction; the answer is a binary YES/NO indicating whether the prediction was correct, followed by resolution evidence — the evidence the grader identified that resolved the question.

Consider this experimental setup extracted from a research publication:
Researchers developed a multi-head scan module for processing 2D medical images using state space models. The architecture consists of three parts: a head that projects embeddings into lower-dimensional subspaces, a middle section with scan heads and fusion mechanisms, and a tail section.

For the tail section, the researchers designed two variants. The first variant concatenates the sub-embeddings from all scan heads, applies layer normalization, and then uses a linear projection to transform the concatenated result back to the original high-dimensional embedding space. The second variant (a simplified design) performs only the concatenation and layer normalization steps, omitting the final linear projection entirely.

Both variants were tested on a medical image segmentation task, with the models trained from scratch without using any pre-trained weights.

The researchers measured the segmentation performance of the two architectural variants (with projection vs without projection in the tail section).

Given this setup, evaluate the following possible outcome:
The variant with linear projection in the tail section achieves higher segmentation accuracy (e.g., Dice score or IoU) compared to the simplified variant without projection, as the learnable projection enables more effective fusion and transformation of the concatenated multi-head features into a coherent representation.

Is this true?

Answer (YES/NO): NO